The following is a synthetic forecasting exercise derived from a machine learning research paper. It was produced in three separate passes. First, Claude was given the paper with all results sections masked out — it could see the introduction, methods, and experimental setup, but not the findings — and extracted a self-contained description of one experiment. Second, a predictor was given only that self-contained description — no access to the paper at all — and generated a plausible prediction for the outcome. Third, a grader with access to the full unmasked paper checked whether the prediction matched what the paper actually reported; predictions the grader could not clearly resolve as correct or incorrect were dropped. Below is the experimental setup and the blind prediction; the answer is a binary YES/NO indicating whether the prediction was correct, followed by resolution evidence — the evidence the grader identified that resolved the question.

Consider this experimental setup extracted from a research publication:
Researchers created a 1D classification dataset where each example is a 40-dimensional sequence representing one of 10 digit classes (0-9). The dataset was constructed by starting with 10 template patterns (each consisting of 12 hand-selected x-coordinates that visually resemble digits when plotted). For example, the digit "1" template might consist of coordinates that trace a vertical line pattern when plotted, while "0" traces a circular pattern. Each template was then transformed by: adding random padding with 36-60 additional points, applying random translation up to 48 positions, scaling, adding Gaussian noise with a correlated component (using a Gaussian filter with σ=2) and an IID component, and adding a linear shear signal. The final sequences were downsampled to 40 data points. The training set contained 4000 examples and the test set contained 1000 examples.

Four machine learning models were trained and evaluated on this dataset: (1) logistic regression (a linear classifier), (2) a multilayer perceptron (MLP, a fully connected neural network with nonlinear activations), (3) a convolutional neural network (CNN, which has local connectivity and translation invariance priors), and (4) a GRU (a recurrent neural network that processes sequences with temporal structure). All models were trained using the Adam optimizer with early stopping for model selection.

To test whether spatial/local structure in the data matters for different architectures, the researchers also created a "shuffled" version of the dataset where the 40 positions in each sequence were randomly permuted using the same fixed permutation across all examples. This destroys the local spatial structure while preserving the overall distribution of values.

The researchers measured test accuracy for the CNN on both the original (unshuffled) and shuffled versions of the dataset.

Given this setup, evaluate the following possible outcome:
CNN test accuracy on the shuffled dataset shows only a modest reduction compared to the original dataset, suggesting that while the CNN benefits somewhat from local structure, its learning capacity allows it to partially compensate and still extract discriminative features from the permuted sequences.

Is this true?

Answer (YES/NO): NO